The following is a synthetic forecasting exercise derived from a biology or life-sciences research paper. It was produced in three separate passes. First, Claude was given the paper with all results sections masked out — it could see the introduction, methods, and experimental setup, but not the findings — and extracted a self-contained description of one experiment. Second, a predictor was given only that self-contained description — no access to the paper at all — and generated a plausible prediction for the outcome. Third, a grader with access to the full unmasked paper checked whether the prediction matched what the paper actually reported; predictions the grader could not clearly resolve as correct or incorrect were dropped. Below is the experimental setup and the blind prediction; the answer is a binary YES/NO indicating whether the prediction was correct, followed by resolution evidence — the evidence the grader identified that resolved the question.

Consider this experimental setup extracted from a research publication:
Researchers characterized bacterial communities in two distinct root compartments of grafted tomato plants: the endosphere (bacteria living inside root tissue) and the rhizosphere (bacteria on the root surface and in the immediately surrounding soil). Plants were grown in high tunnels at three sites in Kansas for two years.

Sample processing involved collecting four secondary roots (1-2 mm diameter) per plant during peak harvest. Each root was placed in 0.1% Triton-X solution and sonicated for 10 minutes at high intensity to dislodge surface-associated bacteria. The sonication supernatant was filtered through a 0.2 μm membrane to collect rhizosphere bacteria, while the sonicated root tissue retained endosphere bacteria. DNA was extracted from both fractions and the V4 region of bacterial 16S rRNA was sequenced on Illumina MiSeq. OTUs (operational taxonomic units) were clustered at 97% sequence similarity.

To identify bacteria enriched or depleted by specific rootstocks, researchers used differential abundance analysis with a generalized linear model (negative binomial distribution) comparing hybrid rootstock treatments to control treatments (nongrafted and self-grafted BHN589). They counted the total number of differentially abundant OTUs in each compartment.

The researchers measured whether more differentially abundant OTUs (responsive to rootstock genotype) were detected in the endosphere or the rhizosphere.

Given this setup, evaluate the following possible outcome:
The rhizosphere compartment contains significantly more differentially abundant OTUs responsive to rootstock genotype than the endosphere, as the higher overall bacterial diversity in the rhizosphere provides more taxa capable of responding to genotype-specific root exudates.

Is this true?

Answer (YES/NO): NO